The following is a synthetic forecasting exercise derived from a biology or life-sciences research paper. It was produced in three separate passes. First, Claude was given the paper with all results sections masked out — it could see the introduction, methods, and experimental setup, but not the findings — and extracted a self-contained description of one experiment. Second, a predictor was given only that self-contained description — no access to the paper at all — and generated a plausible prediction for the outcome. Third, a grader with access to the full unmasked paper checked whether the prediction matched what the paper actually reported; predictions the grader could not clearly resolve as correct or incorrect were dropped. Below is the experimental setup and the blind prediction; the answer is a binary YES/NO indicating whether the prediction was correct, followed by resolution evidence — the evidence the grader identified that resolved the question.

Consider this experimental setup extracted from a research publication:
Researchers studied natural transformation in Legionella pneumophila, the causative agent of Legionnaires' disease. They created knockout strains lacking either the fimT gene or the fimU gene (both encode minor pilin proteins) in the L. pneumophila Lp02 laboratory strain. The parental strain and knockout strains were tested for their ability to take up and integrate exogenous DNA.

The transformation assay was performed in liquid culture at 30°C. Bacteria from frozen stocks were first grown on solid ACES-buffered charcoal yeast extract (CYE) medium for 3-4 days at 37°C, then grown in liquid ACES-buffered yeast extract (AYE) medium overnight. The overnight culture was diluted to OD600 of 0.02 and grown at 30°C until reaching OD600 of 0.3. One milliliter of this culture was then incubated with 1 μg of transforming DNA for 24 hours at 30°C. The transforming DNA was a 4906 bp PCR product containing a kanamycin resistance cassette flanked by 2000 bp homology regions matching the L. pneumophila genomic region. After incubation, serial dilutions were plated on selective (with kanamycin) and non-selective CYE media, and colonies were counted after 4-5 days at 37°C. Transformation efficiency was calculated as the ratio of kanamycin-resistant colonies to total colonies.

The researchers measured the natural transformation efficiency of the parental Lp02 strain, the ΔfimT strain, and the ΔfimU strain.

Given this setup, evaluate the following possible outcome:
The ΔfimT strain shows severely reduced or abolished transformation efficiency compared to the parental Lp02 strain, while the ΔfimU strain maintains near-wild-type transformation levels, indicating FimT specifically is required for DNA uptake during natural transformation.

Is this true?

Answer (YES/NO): YES